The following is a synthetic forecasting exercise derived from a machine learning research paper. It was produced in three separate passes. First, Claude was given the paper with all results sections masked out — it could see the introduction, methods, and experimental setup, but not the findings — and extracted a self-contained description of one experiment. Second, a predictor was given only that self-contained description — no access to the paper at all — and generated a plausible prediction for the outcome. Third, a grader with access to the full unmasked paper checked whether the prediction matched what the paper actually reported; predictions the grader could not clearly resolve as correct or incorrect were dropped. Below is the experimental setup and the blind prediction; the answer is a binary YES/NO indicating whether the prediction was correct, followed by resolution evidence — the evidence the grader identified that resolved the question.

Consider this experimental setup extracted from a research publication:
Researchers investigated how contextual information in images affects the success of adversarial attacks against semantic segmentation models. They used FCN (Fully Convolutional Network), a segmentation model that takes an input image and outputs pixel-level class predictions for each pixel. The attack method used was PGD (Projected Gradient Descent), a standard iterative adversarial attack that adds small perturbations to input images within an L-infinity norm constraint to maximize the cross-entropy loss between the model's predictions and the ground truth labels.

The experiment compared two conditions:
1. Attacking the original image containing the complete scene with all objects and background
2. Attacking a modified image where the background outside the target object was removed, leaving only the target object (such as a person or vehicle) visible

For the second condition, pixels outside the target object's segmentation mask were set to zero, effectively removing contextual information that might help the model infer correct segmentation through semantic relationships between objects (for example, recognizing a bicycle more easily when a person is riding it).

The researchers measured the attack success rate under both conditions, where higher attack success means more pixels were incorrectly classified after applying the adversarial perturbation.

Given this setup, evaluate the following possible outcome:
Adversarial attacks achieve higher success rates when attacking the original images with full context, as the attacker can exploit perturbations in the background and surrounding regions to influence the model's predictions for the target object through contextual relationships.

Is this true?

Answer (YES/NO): NO